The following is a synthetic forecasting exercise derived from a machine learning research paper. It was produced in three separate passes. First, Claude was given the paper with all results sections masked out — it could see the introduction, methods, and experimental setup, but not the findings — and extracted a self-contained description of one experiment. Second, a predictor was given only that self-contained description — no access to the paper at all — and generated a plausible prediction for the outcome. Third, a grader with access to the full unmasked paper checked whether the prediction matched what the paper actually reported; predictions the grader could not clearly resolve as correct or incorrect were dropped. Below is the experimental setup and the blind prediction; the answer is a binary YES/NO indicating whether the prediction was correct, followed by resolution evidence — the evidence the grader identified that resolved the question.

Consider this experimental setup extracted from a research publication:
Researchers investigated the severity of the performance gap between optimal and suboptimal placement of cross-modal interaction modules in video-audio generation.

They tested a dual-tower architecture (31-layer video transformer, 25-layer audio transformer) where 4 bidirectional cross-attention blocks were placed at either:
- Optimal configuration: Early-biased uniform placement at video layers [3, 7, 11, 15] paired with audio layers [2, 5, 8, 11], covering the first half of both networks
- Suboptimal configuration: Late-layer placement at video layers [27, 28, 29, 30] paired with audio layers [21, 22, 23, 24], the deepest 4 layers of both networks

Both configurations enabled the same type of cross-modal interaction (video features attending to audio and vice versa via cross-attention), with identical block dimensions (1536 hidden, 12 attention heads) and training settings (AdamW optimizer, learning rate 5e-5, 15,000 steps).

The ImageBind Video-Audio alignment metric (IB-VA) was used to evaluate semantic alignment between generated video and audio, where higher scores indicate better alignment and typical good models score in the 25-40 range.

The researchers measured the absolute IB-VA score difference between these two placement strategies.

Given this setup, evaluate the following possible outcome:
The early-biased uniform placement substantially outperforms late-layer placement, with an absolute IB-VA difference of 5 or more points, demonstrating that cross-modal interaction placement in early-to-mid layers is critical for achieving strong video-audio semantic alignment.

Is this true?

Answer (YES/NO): YES